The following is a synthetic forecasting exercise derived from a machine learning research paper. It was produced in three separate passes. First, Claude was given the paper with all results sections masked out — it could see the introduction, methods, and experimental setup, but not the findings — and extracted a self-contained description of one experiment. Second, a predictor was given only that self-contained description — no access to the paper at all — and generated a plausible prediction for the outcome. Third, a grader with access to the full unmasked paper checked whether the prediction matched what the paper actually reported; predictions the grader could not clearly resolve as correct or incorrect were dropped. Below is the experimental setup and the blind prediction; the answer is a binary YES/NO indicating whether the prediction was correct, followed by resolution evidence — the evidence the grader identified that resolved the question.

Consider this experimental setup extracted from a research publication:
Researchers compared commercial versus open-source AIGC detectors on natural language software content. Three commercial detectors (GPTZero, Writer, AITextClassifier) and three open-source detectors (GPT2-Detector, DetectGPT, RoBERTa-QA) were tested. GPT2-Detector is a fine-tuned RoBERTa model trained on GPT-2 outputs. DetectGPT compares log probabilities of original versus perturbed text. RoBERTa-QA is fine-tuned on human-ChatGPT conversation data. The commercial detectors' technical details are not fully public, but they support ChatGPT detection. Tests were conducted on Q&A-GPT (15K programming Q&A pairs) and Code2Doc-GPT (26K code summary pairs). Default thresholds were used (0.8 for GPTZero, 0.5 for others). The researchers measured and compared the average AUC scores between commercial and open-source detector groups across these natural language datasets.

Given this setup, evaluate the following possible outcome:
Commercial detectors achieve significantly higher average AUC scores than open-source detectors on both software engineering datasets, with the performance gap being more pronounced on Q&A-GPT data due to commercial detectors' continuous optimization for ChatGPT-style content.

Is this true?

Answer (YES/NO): NO